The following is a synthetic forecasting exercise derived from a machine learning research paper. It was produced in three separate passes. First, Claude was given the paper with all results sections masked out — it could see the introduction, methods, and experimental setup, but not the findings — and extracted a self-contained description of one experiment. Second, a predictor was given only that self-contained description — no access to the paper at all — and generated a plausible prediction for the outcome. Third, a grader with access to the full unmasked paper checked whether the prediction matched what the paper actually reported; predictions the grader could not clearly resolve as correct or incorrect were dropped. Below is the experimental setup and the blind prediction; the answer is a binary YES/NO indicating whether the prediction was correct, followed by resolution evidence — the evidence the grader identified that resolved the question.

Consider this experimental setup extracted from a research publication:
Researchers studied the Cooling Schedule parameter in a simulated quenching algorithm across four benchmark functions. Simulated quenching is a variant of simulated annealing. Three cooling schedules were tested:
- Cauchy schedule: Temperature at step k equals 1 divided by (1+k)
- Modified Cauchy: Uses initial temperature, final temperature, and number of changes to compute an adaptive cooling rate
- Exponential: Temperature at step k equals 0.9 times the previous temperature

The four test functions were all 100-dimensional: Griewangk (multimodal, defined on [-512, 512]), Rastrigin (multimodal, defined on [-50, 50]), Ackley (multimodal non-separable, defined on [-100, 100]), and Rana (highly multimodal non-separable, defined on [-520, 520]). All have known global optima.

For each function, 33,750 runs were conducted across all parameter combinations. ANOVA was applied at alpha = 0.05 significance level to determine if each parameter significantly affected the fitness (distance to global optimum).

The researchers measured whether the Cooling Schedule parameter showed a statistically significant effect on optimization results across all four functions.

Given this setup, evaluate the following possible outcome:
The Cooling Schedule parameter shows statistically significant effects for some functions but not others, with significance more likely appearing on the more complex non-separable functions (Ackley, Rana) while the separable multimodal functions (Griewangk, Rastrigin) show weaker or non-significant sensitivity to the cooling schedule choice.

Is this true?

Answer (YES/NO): NO